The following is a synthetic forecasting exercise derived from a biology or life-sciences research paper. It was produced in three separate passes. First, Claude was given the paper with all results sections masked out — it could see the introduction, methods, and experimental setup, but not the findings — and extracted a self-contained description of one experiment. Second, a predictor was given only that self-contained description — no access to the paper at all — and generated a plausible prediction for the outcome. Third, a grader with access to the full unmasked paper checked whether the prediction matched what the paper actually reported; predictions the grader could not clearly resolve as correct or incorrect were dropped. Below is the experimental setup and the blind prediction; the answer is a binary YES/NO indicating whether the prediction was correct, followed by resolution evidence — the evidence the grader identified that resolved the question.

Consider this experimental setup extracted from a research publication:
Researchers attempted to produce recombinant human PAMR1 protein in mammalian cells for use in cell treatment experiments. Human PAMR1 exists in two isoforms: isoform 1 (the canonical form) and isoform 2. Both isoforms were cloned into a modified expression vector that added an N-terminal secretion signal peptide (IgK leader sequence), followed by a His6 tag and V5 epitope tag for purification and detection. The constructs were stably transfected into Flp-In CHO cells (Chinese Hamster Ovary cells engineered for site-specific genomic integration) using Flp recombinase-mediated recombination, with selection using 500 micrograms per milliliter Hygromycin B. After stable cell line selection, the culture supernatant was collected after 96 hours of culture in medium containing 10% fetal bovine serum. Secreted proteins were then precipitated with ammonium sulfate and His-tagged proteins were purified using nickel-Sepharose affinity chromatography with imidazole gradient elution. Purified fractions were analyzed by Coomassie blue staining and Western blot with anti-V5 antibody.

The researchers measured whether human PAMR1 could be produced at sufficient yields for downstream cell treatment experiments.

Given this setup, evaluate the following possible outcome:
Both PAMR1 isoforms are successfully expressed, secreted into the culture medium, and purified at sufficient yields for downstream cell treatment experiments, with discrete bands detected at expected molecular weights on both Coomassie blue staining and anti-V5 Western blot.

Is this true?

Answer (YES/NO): NO